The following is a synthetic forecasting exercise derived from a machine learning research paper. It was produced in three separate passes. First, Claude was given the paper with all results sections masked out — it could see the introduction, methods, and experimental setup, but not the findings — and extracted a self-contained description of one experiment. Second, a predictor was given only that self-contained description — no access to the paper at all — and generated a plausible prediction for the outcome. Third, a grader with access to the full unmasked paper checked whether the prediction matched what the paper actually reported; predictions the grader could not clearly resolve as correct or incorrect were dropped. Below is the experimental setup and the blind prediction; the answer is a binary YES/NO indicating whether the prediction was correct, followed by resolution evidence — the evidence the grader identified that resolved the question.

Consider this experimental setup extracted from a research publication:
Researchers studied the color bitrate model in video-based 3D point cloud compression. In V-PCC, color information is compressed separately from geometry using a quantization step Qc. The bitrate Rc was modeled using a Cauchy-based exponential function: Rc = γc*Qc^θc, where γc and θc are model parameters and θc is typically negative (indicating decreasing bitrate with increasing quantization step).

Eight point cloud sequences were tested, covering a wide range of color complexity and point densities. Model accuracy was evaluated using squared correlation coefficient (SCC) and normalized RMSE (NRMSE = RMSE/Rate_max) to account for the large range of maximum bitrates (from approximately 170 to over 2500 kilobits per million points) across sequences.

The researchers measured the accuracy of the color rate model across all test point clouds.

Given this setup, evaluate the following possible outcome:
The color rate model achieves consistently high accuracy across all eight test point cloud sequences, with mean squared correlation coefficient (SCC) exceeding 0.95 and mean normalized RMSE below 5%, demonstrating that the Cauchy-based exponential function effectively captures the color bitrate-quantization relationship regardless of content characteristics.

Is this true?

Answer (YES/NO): YES